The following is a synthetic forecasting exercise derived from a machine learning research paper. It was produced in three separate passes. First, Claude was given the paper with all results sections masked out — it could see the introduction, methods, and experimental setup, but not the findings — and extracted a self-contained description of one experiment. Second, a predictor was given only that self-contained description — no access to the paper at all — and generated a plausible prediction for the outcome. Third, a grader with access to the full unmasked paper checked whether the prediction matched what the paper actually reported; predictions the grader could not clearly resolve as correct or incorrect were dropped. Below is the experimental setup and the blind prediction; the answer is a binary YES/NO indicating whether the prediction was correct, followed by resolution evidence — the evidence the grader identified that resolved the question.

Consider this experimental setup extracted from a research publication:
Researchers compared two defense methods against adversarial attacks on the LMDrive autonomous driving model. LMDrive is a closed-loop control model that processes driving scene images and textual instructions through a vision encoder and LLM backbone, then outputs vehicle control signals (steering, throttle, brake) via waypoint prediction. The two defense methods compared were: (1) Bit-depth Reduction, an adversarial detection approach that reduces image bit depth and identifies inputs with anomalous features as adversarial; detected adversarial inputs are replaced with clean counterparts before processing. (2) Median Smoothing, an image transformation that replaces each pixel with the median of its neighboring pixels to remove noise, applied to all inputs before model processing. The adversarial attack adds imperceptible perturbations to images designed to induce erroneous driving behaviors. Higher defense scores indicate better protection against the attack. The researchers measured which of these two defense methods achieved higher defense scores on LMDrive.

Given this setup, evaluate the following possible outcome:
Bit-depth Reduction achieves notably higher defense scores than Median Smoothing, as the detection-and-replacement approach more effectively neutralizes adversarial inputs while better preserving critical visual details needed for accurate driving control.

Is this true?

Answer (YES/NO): NO